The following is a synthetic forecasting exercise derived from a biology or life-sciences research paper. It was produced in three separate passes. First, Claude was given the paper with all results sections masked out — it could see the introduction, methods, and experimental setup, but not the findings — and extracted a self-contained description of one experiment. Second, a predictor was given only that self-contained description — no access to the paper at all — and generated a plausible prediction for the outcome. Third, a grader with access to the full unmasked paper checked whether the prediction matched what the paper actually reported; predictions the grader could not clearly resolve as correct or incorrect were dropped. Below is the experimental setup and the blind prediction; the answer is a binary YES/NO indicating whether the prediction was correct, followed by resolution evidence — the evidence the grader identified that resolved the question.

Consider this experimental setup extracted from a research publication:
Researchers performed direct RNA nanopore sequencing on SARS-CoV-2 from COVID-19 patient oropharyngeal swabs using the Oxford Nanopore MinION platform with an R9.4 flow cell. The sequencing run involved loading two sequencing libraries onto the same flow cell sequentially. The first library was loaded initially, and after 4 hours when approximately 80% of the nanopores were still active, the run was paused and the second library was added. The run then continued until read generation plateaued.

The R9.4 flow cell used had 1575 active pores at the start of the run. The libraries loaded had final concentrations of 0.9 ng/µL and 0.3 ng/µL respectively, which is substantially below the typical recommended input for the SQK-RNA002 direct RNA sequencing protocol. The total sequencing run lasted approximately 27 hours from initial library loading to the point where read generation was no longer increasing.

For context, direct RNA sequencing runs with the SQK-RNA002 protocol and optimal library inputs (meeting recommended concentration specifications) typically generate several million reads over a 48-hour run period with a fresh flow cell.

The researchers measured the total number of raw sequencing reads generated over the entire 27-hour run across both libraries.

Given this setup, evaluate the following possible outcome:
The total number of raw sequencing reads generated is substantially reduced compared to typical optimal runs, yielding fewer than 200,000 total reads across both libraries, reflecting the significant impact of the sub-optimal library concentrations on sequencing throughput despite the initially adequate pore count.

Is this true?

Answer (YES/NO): NO